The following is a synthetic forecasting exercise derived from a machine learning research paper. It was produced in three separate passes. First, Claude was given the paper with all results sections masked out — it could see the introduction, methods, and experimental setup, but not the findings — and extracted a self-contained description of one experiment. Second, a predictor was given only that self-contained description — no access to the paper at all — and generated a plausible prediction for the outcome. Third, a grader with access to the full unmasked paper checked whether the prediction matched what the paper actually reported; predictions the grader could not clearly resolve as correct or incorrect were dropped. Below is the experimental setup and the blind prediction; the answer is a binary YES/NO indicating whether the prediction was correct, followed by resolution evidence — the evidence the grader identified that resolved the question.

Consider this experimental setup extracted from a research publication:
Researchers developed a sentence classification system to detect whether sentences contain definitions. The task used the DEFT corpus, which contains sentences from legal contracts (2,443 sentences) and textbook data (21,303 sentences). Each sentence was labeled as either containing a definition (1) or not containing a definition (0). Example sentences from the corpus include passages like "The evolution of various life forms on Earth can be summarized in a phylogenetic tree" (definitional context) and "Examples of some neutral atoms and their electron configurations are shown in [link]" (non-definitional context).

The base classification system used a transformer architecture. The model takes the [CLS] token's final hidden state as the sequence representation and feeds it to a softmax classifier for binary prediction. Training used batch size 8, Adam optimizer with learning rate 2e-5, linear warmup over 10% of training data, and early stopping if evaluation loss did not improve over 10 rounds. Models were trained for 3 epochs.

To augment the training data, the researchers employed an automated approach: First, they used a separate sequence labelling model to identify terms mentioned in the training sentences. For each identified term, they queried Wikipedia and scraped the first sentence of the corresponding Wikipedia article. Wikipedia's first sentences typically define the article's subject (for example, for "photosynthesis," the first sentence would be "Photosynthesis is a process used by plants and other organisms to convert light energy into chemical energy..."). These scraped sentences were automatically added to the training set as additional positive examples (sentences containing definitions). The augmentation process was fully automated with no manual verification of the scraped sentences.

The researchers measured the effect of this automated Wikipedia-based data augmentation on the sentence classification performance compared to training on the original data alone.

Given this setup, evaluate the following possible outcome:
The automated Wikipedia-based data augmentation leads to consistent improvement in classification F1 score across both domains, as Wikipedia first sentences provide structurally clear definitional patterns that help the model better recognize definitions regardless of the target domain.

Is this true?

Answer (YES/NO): NO